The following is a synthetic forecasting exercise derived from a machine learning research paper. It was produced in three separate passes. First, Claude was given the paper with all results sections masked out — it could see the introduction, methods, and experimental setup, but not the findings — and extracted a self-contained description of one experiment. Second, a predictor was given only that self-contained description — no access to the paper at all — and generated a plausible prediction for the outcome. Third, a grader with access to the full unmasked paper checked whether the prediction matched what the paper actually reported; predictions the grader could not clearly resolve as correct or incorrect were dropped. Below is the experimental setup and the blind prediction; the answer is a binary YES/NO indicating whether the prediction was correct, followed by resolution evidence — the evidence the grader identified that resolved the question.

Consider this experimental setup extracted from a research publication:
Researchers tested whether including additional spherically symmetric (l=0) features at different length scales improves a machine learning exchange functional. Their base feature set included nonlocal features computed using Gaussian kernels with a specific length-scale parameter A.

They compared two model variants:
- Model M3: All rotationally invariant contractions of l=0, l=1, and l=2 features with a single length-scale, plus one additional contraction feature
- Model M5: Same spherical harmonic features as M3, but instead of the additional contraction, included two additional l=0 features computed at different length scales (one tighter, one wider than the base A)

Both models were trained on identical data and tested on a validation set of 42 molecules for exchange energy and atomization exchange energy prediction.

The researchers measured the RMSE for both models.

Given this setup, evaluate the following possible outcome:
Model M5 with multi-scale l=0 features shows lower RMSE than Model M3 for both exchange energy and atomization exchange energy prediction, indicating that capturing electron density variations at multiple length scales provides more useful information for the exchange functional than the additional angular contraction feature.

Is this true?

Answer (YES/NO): YES